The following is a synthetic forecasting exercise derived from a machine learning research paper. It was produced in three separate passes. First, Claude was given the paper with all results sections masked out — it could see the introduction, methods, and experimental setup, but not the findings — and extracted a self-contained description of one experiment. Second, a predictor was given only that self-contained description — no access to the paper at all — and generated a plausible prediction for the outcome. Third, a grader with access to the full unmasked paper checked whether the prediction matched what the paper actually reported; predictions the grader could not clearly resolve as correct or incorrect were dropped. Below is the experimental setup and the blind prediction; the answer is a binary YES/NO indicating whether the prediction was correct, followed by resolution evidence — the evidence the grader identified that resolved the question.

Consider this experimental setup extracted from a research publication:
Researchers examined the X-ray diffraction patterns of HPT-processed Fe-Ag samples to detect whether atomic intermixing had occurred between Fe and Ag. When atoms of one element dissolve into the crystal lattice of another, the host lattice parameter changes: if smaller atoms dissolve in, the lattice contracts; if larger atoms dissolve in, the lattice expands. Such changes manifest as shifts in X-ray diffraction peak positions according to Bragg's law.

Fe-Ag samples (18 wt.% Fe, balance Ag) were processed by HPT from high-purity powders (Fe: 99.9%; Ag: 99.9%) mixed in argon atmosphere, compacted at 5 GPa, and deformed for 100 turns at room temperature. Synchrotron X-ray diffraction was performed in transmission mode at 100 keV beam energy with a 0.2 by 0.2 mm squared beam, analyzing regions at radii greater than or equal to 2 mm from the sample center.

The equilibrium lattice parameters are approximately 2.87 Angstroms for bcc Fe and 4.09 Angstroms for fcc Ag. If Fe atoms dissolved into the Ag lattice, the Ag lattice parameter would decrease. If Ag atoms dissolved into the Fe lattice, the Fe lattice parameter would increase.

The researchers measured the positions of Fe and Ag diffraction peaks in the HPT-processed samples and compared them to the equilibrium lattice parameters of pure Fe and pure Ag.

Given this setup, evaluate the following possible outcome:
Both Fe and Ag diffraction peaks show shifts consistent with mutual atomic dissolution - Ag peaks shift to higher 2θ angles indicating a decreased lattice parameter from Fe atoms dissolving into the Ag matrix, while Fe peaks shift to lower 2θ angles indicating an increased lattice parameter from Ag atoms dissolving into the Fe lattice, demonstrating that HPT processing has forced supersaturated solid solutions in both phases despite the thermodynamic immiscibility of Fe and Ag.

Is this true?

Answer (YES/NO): NO